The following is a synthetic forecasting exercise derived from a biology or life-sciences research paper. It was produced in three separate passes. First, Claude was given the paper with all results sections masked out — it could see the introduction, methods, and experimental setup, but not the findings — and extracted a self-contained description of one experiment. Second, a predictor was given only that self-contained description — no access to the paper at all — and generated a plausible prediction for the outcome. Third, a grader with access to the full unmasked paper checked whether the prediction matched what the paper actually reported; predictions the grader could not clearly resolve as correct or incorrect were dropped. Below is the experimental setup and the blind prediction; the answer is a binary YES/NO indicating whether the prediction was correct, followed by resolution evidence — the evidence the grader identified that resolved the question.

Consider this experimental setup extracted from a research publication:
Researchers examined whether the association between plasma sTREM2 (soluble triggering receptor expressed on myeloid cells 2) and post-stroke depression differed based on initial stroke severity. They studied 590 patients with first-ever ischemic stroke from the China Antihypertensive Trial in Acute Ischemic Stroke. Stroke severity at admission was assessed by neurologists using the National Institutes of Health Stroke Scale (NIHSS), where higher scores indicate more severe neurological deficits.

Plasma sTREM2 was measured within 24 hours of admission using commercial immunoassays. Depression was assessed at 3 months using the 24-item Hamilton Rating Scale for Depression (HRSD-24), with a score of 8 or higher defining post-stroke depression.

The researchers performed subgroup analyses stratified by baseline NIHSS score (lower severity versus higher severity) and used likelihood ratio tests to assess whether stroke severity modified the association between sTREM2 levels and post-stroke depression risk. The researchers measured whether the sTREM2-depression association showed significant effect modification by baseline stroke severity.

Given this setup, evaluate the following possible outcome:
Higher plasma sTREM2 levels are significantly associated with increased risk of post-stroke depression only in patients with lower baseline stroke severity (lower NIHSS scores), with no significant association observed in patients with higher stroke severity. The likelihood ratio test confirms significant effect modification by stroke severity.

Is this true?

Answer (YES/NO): NO